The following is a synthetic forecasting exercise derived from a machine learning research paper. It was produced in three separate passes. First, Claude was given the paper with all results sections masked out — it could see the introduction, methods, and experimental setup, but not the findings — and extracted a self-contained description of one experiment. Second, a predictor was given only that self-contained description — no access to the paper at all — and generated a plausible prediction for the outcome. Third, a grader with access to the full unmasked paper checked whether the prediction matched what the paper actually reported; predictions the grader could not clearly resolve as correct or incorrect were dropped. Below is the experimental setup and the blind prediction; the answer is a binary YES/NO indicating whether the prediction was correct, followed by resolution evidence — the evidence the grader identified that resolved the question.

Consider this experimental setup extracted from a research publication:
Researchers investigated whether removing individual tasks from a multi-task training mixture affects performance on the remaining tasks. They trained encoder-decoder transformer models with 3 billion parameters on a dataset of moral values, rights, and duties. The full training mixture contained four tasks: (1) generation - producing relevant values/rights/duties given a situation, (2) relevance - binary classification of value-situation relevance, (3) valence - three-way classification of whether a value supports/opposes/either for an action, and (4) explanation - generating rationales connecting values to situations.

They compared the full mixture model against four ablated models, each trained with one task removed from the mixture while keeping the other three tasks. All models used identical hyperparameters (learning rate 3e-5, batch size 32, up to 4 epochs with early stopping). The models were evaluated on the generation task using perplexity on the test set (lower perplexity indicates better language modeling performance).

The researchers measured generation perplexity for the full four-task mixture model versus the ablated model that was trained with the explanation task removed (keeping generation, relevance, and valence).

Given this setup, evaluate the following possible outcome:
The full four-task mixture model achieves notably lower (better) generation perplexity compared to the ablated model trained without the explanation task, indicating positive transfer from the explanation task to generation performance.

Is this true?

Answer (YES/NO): NO